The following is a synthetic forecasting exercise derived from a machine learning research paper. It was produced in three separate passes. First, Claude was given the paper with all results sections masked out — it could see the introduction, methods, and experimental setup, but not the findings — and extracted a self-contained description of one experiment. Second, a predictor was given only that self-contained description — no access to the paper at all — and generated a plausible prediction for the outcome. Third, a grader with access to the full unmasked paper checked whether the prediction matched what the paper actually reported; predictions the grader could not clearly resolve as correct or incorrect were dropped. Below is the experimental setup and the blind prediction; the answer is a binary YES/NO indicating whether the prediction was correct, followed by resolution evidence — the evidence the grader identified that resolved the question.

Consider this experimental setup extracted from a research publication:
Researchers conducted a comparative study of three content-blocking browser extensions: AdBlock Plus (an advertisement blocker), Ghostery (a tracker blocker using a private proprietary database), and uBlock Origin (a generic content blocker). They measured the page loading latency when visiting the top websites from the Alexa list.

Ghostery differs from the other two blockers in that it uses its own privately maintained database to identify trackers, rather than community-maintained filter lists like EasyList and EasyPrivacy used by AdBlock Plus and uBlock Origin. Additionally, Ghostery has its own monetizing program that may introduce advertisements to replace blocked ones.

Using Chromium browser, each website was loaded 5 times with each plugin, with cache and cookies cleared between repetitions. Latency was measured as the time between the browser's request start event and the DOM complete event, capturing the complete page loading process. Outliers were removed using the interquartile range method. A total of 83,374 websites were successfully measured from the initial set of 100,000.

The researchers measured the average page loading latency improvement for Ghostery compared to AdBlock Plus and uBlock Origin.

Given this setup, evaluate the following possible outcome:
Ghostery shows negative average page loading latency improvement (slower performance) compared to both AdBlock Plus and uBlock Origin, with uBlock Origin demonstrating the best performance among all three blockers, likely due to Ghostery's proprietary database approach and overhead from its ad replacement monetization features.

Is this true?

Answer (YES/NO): NO